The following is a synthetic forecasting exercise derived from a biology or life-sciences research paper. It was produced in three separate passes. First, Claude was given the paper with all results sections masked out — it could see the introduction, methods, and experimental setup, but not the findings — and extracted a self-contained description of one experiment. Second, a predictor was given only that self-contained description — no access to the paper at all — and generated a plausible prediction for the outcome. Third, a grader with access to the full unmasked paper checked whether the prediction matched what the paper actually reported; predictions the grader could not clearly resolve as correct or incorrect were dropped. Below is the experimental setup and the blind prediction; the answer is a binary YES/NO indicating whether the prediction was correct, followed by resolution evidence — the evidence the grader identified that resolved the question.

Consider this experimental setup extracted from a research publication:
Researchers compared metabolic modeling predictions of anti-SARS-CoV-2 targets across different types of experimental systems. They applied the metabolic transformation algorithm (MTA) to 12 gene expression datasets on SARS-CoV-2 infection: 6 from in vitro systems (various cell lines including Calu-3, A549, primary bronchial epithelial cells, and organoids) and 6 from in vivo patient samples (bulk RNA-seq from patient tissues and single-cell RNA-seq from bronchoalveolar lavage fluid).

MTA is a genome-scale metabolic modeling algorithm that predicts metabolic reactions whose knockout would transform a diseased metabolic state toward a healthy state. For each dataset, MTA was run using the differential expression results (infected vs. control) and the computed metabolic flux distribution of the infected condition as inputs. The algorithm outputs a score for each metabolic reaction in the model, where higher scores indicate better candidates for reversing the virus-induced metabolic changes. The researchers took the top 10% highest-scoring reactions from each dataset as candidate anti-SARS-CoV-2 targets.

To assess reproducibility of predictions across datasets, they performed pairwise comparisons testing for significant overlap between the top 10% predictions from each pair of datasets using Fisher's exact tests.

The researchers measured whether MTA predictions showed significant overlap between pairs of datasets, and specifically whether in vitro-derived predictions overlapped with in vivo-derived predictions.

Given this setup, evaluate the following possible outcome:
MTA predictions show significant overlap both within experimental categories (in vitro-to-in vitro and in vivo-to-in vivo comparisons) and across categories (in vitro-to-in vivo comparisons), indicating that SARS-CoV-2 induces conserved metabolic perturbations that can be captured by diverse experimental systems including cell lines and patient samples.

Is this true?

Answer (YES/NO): YES